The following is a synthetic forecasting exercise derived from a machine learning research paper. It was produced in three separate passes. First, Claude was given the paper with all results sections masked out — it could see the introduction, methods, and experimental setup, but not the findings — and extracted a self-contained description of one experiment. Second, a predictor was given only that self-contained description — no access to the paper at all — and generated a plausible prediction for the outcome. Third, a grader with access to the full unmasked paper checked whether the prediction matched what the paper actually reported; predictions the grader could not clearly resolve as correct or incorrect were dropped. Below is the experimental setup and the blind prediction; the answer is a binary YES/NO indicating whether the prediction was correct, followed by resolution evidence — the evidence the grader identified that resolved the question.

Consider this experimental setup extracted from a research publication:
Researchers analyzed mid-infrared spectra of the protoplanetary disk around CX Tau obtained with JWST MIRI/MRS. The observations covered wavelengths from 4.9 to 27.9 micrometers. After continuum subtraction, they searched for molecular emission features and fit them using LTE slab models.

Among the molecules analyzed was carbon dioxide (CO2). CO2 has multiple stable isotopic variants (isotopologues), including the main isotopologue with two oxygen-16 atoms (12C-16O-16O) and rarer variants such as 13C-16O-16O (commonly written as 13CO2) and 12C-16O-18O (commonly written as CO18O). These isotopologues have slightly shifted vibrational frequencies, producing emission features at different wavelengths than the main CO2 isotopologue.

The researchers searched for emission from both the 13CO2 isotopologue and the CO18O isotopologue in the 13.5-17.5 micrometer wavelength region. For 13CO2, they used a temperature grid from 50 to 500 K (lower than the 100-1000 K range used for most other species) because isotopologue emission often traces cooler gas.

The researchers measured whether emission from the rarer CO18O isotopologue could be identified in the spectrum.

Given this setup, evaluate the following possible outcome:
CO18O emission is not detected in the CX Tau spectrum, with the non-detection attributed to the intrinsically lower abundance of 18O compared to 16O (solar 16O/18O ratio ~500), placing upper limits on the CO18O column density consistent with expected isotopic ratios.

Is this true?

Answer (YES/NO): NO